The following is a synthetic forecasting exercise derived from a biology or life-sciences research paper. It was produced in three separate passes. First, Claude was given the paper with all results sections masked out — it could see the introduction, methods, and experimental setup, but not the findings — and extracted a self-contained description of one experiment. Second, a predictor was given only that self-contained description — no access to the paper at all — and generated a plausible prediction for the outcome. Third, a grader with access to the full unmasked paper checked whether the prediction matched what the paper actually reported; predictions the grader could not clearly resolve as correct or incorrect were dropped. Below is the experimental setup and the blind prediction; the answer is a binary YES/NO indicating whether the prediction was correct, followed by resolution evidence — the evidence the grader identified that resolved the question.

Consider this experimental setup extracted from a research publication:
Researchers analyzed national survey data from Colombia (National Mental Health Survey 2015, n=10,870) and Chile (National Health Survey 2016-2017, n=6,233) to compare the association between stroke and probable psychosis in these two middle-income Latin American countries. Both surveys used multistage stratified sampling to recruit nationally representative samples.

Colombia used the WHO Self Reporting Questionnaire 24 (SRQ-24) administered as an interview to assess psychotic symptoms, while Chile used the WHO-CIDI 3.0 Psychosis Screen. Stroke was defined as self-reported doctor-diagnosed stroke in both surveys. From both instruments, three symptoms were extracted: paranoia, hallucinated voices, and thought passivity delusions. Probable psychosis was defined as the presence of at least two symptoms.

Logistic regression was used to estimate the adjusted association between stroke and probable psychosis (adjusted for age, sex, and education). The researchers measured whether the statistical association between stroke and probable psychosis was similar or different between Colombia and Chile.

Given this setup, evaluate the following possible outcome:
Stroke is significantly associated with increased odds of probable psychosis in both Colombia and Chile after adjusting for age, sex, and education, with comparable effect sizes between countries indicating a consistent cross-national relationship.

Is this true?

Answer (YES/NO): NO